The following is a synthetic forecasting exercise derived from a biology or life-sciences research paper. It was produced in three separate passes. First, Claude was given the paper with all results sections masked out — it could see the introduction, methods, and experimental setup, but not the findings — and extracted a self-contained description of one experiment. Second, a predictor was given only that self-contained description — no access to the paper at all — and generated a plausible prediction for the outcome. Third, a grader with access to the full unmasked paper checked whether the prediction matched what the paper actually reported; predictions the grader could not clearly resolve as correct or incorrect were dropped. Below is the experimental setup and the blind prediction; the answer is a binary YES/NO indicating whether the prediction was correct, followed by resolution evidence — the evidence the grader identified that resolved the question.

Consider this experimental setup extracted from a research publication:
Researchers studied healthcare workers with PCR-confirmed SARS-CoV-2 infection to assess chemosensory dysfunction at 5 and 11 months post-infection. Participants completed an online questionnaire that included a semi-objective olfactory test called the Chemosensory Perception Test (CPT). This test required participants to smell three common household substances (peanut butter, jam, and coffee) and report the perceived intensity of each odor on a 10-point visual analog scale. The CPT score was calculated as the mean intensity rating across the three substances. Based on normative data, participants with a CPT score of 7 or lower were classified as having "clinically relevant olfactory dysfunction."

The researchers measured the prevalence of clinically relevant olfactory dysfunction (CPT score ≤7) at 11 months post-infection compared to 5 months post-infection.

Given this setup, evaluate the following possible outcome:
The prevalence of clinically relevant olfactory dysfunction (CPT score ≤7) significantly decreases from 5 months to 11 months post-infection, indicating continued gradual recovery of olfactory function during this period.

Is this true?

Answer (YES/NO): NO